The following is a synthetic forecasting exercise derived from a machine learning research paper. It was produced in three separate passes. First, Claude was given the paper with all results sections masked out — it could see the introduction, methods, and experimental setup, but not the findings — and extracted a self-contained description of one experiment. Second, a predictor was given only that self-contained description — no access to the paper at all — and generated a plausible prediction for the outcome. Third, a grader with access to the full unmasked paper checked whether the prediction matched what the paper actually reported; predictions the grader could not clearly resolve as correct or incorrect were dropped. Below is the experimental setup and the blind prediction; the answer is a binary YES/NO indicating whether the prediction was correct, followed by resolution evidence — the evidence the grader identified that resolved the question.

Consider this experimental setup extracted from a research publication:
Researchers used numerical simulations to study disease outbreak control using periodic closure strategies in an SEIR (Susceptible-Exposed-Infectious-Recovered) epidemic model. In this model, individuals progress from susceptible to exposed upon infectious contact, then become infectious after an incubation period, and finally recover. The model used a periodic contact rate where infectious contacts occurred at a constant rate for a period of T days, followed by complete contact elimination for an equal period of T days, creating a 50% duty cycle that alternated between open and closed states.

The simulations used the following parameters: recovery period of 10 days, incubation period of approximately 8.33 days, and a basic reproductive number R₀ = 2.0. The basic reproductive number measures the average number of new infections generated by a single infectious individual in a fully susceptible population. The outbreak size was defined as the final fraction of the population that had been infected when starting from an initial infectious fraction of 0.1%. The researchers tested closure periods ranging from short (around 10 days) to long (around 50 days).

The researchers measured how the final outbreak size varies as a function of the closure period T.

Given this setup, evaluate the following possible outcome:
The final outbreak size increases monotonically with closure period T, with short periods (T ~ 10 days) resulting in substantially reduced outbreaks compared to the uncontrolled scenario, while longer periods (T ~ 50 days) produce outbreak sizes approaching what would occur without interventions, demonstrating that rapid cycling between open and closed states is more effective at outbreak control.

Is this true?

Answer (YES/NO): NO